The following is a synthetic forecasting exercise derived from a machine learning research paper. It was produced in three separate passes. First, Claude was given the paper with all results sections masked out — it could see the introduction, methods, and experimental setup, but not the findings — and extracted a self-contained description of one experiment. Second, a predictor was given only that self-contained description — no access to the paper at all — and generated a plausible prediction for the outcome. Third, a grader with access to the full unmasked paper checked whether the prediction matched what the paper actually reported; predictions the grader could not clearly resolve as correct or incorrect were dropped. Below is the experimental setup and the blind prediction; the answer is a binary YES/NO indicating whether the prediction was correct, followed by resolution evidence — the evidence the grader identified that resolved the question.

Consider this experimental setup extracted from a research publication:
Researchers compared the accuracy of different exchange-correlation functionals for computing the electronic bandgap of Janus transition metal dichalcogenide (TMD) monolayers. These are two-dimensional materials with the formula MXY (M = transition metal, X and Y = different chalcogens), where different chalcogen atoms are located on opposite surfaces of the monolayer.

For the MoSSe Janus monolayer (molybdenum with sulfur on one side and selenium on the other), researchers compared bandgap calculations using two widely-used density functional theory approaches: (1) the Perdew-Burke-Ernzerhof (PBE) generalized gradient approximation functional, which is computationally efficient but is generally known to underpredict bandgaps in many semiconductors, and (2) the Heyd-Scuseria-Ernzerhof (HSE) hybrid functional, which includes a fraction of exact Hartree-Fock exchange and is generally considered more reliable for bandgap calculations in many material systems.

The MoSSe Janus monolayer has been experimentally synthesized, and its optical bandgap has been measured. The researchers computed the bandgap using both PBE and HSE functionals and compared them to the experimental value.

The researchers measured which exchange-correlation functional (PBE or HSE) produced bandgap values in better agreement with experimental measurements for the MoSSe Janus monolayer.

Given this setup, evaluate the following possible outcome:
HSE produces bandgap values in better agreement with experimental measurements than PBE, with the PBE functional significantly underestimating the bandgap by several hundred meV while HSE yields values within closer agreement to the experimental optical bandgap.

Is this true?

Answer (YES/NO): NO